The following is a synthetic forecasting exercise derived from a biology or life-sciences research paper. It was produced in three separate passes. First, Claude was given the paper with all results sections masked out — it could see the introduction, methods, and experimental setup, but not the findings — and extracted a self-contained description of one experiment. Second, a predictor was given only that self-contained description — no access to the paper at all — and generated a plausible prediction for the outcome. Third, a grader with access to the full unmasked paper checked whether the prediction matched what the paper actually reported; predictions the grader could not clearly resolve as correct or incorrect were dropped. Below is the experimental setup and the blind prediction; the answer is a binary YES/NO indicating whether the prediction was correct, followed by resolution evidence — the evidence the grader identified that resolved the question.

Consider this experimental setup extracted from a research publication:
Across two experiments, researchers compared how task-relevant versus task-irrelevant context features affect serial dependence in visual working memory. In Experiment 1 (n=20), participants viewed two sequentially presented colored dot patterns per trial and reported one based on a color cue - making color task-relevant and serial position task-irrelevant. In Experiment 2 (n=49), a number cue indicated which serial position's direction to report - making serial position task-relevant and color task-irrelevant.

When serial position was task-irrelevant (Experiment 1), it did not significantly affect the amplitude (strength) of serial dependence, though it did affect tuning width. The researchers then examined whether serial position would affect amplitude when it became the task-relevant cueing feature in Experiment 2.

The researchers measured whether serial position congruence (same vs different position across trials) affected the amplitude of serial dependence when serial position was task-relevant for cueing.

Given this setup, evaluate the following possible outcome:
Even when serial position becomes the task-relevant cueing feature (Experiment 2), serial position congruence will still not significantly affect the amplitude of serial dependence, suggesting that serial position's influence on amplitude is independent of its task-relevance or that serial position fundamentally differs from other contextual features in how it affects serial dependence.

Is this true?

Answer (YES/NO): NO